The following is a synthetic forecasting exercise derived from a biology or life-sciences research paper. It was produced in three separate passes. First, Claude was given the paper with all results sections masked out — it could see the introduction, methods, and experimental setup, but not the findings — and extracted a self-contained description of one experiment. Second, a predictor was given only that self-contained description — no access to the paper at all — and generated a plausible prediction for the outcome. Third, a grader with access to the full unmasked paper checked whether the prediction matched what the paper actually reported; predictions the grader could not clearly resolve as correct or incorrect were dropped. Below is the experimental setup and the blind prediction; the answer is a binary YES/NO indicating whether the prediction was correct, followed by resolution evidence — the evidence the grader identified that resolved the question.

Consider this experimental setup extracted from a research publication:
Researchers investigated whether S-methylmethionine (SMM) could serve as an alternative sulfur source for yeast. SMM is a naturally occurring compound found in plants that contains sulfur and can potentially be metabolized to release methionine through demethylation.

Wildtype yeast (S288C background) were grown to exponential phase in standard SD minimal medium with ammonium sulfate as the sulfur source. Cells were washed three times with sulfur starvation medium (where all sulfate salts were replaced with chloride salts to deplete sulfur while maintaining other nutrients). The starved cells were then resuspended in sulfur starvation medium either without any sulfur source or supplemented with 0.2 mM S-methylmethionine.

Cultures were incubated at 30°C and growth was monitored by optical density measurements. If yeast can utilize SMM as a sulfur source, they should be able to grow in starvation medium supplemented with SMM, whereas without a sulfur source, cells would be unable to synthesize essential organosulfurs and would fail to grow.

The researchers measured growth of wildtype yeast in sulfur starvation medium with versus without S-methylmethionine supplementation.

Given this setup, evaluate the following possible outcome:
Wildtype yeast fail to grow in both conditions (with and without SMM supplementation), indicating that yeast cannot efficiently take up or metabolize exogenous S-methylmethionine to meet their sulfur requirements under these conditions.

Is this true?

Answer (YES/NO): NO